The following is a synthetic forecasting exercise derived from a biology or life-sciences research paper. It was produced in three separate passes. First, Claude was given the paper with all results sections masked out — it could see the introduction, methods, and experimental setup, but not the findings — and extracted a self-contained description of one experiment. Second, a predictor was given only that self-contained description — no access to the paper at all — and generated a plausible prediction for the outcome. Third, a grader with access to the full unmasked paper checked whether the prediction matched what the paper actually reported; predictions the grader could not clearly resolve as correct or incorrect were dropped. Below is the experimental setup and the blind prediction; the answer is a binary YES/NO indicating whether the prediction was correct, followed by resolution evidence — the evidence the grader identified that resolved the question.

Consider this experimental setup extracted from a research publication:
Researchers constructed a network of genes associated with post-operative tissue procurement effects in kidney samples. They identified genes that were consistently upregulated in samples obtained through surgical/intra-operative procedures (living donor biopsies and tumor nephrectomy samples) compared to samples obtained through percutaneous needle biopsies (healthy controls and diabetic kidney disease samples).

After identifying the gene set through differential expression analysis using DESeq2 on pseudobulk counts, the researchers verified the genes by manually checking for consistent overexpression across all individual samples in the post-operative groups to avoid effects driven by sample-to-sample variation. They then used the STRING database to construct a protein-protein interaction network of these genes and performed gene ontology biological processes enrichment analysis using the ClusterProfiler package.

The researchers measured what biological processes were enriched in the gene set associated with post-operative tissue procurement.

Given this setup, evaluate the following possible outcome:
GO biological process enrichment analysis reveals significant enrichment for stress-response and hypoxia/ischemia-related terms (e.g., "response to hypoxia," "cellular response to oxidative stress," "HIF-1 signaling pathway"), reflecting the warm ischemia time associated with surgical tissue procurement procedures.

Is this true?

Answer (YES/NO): NO